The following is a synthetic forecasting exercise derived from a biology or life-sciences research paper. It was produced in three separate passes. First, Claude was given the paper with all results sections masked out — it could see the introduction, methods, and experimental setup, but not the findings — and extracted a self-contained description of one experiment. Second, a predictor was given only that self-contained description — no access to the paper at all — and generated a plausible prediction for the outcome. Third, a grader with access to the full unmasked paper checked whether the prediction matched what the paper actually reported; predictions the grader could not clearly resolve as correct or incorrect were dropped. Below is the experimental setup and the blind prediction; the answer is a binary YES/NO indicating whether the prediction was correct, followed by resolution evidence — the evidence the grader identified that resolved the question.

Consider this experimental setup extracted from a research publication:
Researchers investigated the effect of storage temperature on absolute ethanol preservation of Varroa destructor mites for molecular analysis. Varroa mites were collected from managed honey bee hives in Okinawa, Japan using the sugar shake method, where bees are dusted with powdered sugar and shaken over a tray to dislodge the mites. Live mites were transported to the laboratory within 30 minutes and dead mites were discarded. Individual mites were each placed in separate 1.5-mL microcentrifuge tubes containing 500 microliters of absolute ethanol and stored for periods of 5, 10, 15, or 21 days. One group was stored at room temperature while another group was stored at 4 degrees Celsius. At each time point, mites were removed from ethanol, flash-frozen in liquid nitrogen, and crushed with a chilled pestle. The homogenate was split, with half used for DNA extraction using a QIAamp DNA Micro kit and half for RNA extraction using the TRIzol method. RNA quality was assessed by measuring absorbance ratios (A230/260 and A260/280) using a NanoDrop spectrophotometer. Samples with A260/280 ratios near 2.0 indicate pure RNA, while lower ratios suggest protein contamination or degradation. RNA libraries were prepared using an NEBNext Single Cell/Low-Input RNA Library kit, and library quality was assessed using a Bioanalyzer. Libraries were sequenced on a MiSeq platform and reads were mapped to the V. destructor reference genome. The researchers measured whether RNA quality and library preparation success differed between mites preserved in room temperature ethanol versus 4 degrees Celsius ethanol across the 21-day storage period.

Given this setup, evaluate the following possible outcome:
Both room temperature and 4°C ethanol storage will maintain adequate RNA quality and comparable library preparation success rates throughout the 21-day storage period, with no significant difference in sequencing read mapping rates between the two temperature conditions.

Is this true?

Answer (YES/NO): YES